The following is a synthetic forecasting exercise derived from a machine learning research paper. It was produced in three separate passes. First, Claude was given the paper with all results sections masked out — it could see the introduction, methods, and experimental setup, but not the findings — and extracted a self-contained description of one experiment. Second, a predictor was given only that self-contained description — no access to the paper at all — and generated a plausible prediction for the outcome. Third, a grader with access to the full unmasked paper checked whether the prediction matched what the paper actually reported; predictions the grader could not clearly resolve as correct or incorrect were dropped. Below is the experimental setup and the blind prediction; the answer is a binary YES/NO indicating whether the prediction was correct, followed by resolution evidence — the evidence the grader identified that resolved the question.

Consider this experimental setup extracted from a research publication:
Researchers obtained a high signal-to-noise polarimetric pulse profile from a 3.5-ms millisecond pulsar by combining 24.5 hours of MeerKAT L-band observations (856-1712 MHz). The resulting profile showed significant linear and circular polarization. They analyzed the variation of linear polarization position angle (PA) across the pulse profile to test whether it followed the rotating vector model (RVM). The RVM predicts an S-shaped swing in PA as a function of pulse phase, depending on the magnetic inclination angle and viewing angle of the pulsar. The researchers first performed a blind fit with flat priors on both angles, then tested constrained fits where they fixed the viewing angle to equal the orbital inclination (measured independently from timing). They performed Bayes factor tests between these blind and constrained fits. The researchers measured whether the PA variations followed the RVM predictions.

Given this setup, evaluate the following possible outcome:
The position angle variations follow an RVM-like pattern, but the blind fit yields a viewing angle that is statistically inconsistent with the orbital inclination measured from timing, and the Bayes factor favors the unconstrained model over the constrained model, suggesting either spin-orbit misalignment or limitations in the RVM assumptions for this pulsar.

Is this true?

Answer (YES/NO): YES